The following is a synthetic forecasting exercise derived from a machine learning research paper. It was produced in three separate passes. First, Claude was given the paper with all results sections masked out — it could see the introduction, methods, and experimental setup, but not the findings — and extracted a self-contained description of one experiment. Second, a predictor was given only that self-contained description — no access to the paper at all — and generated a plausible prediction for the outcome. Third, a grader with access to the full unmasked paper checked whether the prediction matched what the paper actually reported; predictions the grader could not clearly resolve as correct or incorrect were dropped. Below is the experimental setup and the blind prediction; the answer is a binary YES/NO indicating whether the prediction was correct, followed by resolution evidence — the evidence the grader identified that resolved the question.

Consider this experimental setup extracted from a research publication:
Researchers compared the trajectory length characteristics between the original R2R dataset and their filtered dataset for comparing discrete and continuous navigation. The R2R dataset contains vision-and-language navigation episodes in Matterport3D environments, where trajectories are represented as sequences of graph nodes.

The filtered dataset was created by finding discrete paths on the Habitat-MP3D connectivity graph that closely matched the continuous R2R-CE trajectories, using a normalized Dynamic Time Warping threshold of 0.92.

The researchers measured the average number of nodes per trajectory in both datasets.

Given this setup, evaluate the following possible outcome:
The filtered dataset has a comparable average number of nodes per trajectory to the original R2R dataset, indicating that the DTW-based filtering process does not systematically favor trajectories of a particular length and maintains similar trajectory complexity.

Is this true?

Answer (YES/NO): YES